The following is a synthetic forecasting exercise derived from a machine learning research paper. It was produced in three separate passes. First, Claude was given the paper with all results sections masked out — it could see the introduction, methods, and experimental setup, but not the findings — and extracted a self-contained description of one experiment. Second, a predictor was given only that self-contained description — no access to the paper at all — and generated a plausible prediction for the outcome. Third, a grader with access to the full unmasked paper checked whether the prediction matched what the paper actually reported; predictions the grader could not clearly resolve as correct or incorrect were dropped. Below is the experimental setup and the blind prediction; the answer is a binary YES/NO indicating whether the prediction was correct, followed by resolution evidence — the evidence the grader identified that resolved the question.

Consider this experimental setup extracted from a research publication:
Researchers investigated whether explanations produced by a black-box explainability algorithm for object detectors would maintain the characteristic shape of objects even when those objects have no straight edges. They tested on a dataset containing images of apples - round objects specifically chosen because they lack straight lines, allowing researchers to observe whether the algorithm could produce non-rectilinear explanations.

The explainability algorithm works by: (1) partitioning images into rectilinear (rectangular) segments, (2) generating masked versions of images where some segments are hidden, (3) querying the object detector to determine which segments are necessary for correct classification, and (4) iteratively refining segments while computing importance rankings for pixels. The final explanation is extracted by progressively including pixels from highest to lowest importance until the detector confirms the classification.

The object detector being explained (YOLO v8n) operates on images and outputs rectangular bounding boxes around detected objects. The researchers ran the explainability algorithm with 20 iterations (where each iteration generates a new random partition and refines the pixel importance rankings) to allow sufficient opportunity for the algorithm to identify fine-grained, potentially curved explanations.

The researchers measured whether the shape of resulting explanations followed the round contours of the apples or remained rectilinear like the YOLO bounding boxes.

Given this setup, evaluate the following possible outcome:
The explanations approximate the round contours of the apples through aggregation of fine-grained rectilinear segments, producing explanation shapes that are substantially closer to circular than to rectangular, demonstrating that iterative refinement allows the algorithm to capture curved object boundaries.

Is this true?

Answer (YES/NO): NO